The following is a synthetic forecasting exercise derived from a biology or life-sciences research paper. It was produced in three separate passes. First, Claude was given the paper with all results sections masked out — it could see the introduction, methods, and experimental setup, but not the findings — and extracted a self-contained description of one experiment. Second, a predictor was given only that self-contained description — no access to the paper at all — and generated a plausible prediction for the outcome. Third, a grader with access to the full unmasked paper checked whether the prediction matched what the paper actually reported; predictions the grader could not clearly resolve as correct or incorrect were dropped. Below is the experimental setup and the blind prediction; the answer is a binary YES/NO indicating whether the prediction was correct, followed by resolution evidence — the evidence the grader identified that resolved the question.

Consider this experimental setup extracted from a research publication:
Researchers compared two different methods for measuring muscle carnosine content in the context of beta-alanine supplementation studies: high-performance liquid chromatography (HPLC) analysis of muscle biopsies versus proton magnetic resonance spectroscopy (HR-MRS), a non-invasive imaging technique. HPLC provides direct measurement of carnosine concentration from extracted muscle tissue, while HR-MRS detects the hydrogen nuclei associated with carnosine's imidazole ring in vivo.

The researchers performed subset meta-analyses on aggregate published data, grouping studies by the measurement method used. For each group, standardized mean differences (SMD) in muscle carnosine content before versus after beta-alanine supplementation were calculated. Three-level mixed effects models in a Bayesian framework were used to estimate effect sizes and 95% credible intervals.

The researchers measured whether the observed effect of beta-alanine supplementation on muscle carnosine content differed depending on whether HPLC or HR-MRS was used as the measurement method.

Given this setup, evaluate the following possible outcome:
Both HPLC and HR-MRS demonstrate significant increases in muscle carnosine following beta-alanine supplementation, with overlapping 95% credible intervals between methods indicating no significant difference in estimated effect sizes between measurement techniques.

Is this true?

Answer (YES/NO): NO